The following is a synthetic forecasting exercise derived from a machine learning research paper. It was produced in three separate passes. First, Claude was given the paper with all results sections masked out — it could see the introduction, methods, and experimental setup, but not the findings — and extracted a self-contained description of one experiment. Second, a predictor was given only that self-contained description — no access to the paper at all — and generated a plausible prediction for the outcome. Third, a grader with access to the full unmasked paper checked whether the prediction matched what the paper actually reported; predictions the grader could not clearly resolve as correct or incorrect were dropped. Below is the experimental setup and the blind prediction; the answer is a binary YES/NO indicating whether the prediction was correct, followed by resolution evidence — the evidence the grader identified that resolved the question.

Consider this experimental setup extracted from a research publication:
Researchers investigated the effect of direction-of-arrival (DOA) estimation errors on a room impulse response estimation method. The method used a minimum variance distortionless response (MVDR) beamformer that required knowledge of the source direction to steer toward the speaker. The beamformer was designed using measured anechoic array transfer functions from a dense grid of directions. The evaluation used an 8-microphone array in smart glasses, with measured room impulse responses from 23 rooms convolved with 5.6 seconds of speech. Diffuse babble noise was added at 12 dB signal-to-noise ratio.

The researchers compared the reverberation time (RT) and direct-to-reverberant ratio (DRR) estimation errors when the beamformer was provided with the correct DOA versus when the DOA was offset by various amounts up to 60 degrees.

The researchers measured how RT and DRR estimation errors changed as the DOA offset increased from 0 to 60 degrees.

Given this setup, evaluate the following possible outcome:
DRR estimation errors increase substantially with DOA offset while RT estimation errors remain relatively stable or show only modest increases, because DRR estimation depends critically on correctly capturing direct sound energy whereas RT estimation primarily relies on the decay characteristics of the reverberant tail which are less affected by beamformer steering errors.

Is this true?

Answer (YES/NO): YES